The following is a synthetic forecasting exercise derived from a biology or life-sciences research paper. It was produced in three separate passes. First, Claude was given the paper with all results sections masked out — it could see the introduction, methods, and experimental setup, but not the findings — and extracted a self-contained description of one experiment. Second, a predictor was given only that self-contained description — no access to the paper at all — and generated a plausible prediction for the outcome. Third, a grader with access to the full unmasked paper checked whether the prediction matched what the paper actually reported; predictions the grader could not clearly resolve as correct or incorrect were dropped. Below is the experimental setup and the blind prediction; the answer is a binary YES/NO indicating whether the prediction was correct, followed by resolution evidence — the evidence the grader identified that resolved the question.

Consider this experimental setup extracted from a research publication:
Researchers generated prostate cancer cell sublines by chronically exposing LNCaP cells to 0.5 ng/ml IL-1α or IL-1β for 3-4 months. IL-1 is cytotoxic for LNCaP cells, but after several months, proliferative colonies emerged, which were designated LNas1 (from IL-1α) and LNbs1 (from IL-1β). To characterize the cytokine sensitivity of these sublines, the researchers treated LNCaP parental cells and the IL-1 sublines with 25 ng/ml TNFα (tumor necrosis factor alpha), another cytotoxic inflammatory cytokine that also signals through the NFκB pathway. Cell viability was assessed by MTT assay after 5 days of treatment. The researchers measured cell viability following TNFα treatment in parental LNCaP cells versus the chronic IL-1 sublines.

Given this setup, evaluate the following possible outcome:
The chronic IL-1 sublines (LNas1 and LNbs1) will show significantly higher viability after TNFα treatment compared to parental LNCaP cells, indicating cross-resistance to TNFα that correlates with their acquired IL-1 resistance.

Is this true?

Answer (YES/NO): YES